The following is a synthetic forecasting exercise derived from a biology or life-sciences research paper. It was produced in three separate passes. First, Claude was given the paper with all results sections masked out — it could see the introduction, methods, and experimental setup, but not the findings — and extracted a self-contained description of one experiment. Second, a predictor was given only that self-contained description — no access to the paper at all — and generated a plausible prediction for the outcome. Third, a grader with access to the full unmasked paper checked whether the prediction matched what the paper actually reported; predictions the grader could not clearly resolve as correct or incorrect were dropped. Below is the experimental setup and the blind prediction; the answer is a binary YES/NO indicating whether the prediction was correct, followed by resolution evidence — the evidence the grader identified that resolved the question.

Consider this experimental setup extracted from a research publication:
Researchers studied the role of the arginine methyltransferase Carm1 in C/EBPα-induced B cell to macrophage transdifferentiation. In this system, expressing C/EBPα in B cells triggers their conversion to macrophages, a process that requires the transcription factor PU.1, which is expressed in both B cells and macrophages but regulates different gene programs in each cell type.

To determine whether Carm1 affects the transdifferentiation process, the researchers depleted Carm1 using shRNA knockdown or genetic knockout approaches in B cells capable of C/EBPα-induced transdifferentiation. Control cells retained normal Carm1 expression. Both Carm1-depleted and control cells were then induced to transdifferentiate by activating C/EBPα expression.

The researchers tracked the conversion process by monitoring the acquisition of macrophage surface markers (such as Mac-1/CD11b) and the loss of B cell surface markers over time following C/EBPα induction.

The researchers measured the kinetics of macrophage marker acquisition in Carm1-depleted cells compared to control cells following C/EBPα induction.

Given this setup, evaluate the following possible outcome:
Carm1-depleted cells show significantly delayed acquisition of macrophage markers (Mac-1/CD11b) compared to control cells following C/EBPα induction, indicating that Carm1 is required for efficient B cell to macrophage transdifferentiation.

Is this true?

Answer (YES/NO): NO